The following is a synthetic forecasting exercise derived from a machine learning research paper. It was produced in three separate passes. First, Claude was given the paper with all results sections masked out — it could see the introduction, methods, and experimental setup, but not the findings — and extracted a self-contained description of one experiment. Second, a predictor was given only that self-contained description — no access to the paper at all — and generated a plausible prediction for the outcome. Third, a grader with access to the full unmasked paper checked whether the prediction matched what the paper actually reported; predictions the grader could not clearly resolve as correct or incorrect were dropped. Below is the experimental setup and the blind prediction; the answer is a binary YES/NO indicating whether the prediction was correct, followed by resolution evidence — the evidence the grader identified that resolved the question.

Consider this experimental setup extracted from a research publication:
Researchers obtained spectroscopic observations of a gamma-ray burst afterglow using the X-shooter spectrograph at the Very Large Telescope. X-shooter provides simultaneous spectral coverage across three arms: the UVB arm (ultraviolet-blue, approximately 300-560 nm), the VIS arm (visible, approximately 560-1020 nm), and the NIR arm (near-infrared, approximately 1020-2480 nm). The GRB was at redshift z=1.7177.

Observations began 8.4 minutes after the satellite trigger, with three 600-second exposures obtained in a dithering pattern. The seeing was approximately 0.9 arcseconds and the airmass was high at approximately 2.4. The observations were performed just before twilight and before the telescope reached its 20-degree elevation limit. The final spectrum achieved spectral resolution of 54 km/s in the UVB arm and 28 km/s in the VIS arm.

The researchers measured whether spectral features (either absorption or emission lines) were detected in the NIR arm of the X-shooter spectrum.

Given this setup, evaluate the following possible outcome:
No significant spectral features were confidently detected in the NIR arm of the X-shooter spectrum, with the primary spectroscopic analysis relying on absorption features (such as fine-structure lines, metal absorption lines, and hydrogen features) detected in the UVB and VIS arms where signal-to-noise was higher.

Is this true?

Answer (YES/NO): YES